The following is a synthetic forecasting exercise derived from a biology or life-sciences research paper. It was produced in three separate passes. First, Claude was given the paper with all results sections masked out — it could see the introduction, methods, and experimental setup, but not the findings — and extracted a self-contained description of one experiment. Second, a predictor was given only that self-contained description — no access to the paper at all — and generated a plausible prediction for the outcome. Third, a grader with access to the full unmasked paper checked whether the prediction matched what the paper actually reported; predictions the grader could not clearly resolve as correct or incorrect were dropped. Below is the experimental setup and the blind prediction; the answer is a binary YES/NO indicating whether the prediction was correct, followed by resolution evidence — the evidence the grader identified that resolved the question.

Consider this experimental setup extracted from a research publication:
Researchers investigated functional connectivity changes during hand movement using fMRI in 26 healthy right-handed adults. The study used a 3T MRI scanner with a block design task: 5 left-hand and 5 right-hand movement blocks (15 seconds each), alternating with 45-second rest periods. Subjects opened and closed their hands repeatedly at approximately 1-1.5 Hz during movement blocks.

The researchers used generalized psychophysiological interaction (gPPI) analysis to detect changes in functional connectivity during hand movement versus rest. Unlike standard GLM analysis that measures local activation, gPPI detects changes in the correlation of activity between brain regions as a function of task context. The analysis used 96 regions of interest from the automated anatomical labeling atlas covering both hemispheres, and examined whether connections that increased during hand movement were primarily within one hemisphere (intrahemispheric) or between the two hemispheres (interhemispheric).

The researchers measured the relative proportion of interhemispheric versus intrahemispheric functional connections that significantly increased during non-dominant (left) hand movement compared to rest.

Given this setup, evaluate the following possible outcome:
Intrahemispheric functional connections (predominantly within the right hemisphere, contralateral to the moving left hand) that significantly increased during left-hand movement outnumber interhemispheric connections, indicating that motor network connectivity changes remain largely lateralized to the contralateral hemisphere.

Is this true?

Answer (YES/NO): NO